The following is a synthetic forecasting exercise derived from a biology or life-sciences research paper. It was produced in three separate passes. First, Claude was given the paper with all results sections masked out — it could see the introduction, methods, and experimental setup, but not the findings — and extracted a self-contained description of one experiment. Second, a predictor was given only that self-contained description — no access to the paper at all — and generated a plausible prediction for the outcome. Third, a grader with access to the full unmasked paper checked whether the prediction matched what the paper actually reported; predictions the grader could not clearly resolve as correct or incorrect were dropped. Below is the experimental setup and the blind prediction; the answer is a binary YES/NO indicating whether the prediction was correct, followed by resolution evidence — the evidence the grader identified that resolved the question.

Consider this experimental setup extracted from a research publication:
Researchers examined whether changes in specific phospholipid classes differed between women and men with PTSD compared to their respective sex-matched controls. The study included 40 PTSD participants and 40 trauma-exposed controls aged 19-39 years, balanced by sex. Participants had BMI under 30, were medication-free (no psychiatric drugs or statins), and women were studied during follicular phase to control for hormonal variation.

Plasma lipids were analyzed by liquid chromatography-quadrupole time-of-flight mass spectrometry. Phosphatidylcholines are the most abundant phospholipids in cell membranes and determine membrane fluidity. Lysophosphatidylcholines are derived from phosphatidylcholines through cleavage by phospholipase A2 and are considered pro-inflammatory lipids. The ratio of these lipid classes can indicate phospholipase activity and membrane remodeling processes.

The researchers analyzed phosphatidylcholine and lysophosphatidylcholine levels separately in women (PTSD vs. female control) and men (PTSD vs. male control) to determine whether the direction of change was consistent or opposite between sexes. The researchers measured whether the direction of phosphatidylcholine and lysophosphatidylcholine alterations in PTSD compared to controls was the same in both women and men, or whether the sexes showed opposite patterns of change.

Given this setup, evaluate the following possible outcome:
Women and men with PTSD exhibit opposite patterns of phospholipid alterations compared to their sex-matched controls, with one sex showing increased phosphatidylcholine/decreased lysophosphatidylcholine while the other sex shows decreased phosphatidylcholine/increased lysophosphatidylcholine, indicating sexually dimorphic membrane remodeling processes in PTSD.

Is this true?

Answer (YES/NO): NO